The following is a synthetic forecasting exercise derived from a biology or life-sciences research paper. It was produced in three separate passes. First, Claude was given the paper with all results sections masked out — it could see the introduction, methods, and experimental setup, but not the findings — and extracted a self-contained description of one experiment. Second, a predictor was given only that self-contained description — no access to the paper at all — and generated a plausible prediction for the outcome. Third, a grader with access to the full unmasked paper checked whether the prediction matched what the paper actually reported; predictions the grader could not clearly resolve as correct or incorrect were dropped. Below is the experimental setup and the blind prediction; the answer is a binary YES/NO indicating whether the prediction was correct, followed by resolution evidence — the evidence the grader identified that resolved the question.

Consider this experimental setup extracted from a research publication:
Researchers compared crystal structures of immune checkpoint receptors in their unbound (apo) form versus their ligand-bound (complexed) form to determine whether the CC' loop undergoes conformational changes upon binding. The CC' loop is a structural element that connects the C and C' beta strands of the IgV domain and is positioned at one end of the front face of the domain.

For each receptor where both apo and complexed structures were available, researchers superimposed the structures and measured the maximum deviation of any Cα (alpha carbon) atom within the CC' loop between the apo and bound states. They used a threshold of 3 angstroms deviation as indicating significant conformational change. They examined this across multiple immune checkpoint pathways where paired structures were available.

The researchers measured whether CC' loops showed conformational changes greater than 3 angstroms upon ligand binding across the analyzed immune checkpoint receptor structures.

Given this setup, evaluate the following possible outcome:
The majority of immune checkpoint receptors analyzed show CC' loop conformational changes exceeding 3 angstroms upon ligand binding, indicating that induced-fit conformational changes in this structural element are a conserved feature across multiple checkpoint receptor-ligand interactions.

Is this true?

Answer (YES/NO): NO